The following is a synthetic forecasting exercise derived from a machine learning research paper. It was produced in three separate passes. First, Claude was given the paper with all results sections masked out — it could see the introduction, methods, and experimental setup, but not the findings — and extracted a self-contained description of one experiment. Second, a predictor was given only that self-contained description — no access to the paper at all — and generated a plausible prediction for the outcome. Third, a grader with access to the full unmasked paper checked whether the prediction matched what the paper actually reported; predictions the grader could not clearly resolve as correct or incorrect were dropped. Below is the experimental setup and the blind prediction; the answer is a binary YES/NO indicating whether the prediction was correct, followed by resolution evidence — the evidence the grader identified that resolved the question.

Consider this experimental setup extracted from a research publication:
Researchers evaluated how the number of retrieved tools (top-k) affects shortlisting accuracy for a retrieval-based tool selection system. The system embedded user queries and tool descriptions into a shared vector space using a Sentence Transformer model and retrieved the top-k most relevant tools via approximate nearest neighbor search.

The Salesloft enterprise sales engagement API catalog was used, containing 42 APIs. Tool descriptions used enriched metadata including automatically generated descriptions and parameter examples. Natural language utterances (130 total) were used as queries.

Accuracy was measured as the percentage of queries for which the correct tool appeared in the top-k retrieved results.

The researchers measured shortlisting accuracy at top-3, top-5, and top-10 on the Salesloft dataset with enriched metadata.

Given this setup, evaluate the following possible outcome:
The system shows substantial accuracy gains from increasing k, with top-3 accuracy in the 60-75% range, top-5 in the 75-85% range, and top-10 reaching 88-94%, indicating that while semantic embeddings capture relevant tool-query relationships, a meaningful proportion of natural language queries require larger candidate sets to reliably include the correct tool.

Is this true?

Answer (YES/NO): NO